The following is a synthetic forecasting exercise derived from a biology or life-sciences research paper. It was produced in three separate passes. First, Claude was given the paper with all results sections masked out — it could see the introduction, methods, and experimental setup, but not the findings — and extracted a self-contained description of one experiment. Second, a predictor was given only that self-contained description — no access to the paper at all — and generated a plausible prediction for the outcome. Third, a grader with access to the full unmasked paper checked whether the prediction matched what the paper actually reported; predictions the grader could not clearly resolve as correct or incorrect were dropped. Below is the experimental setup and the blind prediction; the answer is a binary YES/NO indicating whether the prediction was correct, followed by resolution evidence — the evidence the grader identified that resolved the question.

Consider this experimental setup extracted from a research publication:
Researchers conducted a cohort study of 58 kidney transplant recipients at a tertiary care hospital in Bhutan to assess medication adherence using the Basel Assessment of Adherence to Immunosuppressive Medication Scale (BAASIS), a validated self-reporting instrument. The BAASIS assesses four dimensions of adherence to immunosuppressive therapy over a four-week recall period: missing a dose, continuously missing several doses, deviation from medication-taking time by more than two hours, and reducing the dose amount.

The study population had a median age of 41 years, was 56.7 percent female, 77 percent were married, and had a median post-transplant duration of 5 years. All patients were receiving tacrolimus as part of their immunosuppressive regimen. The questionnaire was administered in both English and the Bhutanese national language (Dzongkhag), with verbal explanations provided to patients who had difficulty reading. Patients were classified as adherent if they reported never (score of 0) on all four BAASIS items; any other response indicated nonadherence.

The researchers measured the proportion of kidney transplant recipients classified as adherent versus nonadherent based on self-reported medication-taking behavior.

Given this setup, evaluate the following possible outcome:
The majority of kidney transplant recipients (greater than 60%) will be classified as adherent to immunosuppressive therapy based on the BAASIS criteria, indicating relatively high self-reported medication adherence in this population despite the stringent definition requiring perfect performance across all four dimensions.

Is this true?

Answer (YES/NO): NO